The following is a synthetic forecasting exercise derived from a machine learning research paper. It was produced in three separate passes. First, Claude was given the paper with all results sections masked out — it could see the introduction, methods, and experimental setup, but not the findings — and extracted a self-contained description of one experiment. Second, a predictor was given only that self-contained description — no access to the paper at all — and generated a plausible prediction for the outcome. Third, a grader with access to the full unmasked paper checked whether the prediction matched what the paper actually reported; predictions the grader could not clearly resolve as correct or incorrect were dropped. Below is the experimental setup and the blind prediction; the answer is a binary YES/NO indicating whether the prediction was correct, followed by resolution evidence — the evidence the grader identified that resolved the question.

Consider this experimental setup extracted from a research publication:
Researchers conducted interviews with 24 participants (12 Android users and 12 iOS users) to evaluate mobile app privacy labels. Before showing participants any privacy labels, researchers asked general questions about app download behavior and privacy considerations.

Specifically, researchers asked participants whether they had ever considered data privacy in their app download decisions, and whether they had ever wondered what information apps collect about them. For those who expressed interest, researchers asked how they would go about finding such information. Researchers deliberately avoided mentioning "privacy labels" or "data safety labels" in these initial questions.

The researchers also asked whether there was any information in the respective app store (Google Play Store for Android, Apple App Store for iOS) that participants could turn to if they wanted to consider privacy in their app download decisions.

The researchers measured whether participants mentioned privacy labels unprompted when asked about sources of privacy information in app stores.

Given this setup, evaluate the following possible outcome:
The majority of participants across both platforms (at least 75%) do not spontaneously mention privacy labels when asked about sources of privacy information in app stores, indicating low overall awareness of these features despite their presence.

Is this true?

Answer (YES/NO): YES